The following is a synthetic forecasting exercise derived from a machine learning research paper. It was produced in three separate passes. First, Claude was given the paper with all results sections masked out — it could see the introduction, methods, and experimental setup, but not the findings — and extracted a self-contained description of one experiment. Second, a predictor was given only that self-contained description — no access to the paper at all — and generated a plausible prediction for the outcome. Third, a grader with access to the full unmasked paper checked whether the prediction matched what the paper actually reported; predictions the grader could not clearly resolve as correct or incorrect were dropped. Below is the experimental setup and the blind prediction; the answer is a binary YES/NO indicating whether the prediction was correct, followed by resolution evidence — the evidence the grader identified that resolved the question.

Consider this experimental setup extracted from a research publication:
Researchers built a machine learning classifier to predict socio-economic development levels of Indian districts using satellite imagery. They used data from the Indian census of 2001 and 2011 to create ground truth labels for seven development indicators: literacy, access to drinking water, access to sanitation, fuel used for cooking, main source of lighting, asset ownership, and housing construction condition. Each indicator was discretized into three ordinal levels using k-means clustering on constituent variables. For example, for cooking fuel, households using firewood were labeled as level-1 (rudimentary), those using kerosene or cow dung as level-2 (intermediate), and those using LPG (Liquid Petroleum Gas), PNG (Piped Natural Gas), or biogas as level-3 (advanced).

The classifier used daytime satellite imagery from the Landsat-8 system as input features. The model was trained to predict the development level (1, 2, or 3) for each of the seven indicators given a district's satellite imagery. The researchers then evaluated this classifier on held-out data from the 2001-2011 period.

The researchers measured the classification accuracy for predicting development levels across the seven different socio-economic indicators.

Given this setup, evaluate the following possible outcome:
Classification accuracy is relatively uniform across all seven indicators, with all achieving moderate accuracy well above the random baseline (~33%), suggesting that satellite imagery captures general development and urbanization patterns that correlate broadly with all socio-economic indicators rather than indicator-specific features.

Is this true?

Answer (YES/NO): NO